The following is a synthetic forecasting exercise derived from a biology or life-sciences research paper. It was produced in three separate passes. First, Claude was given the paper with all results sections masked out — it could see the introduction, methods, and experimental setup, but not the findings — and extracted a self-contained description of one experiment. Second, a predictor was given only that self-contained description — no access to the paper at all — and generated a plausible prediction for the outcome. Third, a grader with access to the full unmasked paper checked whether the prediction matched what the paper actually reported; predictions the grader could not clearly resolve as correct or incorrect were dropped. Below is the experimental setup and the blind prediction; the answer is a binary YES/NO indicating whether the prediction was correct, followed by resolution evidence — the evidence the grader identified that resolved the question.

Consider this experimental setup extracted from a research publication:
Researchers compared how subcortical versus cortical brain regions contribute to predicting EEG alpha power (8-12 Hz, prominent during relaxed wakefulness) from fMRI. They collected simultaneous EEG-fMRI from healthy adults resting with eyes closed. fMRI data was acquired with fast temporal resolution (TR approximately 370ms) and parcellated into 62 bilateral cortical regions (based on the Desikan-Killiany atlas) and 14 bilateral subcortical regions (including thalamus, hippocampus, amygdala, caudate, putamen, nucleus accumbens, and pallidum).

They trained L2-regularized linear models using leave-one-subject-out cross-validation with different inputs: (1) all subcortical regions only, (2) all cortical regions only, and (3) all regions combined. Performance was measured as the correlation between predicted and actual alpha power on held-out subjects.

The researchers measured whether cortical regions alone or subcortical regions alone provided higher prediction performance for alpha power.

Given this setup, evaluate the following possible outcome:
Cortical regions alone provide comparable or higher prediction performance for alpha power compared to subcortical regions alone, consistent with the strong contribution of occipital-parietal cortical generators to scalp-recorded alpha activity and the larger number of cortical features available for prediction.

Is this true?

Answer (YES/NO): NO